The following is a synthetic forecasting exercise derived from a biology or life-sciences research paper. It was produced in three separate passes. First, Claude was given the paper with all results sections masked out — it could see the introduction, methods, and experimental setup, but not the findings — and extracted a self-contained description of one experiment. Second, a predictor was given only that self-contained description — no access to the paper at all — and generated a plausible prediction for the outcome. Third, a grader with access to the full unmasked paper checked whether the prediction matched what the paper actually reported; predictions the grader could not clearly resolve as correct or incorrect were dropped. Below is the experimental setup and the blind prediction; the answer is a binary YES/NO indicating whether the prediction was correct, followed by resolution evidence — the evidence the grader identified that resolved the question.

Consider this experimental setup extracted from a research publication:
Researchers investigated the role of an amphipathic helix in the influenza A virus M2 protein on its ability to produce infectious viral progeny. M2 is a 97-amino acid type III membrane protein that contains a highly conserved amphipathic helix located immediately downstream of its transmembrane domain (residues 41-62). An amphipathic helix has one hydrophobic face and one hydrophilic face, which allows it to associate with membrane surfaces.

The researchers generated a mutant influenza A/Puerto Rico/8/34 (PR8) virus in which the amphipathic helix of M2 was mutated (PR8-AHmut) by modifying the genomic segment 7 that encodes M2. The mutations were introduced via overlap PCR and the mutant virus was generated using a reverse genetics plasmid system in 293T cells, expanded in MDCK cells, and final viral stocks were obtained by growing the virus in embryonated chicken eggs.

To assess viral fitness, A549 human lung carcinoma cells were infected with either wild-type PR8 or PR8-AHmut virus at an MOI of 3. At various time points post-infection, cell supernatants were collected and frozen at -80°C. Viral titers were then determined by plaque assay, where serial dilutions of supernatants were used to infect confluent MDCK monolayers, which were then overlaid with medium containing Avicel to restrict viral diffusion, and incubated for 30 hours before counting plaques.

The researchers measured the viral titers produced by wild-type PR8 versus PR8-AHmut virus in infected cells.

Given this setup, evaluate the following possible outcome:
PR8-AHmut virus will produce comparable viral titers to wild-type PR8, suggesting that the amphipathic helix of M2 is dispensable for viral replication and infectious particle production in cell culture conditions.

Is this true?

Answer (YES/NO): NO